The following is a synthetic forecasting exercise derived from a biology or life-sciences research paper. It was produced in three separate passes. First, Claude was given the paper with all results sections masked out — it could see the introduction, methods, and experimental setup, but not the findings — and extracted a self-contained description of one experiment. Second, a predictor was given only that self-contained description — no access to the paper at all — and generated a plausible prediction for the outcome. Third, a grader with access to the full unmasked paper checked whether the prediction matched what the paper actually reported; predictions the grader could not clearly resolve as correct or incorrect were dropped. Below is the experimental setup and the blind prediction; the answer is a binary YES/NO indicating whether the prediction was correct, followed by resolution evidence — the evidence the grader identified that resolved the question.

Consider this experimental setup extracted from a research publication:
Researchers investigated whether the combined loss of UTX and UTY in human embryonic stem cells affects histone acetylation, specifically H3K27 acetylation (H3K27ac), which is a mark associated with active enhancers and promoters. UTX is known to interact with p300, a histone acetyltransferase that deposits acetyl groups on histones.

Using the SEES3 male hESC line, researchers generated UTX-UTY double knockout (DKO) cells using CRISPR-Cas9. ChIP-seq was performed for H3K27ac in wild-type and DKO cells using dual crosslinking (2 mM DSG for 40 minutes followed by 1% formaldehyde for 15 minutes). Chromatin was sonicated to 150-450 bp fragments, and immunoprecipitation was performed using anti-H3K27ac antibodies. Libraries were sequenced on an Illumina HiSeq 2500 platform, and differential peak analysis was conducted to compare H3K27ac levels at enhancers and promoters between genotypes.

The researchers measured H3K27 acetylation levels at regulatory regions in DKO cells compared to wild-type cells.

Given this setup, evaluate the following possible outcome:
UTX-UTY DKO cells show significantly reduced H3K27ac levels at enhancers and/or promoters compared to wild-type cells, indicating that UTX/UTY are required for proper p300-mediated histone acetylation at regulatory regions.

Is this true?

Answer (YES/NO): YES